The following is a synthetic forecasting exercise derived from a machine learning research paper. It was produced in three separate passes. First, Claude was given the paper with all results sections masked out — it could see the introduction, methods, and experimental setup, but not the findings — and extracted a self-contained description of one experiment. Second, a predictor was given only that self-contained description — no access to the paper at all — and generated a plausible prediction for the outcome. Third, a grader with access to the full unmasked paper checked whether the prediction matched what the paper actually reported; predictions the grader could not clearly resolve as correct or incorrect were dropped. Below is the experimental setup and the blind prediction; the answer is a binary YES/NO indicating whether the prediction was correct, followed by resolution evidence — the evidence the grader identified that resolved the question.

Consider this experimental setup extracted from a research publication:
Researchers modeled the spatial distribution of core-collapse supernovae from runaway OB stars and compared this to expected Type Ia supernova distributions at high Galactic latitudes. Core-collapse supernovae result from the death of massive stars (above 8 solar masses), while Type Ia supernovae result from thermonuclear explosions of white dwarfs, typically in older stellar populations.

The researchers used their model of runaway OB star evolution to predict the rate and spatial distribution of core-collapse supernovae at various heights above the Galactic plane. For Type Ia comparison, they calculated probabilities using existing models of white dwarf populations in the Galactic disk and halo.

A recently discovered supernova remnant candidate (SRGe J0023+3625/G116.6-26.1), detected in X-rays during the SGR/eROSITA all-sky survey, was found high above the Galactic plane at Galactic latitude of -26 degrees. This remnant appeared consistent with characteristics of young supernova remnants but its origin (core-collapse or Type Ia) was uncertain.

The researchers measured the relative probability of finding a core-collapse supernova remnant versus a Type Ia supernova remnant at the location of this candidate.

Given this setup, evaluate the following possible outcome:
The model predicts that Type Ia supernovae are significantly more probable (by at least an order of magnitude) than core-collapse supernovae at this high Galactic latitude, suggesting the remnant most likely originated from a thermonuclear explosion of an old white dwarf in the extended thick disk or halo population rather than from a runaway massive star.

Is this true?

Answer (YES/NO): NO